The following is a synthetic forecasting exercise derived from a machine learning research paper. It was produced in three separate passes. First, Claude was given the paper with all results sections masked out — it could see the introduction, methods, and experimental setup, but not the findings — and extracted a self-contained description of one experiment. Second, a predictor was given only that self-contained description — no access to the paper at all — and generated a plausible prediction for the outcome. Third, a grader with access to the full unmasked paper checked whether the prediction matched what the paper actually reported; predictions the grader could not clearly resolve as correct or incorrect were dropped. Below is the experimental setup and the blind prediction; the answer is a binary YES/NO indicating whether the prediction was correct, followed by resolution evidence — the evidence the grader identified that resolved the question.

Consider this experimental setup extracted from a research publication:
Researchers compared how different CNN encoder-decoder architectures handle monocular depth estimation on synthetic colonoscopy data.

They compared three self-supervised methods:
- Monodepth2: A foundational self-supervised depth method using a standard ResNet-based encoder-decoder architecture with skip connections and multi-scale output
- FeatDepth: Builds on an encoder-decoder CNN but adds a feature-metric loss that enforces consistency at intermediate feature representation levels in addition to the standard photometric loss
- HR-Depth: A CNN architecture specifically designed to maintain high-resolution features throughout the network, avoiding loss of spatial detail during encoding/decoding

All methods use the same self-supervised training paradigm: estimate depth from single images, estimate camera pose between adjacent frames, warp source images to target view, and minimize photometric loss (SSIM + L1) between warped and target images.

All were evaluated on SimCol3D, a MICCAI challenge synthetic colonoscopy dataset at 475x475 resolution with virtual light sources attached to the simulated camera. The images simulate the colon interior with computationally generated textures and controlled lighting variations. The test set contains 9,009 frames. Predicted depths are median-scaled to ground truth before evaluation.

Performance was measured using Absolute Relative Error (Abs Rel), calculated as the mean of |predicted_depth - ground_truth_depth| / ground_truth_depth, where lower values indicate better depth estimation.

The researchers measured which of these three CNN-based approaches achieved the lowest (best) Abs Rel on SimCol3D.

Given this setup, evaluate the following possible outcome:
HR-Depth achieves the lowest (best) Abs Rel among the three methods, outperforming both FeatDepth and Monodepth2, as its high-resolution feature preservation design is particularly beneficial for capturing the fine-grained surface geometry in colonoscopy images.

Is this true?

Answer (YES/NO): YES